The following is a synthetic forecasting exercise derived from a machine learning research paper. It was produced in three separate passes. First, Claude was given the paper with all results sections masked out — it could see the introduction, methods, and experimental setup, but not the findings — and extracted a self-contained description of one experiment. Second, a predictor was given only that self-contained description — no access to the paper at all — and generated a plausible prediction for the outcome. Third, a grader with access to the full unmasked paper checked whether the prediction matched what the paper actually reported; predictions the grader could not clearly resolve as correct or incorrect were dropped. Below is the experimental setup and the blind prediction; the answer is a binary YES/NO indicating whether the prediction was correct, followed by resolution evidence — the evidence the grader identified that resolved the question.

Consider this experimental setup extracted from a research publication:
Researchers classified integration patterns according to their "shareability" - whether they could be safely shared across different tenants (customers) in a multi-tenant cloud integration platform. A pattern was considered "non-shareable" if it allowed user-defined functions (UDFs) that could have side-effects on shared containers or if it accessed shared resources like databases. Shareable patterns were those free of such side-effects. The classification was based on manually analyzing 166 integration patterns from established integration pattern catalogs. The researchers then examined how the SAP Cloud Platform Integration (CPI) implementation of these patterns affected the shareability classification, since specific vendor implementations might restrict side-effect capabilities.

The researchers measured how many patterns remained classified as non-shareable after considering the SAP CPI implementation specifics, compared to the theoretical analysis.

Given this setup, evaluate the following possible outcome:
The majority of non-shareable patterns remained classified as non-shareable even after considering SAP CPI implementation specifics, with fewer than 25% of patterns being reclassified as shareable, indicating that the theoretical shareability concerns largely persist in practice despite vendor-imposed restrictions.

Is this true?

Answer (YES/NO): NO